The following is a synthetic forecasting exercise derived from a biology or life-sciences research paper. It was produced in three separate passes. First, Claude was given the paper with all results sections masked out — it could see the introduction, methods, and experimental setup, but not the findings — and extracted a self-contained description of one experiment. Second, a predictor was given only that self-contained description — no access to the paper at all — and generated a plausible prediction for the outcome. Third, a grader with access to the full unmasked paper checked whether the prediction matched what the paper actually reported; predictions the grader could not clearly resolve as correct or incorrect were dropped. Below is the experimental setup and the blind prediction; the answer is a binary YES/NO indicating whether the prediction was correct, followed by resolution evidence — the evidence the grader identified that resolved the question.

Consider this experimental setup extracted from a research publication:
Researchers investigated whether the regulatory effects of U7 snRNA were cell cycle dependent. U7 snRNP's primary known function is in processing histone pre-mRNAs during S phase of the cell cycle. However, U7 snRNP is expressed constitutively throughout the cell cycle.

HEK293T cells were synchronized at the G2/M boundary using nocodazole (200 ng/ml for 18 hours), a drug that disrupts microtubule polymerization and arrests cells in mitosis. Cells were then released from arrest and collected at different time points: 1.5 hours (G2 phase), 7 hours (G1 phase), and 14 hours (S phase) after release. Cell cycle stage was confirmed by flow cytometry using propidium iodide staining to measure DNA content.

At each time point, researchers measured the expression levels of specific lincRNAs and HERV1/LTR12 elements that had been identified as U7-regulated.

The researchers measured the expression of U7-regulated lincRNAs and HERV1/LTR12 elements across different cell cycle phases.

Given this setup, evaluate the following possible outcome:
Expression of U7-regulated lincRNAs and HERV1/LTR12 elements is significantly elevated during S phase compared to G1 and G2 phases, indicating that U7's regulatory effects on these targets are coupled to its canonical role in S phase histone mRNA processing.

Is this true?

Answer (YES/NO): NO